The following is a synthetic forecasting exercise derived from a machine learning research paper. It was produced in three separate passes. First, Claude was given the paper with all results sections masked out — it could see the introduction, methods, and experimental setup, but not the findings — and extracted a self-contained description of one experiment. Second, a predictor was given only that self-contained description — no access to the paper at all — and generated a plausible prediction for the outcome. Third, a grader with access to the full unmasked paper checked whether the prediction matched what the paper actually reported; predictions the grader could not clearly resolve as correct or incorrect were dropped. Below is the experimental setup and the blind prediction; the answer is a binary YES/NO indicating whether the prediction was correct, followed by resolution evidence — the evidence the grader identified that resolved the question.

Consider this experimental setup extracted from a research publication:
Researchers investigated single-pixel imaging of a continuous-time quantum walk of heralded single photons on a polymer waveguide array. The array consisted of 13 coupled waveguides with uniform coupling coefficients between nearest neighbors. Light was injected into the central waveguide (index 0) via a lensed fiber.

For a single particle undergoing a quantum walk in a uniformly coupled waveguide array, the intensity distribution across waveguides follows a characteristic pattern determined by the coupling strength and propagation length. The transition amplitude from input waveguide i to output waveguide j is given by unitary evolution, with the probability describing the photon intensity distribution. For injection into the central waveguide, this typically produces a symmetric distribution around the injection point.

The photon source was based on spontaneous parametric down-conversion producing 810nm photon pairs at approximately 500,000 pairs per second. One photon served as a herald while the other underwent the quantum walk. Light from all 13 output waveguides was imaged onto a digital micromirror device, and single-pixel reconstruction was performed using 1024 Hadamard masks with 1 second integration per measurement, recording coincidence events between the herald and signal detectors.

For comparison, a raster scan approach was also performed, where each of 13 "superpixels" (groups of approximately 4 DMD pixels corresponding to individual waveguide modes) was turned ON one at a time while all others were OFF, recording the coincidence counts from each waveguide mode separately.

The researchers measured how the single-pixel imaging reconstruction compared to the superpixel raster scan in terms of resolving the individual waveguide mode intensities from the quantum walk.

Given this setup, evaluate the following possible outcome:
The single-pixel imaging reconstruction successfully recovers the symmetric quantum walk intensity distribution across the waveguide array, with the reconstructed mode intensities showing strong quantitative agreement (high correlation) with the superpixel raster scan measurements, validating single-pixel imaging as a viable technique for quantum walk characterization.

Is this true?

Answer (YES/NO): YES